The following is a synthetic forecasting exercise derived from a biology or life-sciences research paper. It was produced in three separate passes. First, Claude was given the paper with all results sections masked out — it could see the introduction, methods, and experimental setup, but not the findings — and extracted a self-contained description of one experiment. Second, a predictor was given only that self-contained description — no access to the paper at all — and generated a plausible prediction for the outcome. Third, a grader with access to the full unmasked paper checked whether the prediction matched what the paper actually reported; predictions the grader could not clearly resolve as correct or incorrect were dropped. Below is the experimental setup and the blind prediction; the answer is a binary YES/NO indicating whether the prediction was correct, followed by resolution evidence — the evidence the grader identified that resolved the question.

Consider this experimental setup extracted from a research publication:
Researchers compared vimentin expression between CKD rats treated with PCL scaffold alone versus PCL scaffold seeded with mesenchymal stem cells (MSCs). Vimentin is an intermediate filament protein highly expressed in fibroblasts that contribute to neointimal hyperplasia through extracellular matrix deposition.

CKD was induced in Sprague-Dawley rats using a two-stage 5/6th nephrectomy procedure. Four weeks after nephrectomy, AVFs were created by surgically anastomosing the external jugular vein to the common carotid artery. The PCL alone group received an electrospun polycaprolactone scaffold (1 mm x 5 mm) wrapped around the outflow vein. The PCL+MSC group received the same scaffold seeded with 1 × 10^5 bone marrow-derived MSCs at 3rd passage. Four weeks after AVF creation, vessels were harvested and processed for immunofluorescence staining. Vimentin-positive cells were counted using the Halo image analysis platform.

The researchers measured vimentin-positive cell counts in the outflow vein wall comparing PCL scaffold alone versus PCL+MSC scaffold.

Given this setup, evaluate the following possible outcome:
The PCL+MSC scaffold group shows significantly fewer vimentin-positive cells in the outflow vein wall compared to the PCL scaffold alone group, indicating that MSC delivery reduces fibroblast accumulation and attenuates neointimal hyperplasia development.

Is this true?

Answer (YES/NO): NO